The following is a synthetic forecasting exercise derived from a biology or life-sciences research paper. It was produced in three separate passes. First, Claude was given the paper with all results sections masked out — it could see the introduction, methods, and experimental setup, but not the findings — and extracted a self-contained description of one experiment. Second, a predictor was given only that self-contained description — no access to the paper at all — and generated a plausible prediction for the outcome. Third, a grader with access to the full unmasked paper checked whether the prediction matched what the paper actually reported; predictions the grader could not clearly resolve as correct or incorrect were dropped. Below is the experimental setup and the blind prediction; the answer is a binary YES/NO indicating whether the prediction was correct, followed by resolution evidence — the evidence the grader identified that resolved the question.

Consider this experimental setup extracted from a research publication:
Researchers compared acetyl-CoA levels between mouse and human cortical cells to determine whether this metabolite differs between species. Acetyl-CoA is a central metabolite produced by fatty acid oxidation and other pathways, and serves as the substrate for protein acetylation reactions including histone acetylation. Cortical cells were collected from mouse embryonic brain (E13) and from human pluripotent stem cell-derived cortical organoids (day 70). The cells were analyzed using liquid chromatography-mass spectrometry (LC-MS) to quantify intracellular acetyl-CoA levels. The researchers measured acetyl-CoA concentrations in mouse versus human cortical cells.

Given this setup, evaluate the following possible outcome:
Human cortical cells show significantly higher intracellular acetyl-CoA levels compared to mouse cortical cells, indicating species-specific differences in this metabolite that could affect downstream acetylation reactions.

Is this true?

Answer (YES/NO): NO